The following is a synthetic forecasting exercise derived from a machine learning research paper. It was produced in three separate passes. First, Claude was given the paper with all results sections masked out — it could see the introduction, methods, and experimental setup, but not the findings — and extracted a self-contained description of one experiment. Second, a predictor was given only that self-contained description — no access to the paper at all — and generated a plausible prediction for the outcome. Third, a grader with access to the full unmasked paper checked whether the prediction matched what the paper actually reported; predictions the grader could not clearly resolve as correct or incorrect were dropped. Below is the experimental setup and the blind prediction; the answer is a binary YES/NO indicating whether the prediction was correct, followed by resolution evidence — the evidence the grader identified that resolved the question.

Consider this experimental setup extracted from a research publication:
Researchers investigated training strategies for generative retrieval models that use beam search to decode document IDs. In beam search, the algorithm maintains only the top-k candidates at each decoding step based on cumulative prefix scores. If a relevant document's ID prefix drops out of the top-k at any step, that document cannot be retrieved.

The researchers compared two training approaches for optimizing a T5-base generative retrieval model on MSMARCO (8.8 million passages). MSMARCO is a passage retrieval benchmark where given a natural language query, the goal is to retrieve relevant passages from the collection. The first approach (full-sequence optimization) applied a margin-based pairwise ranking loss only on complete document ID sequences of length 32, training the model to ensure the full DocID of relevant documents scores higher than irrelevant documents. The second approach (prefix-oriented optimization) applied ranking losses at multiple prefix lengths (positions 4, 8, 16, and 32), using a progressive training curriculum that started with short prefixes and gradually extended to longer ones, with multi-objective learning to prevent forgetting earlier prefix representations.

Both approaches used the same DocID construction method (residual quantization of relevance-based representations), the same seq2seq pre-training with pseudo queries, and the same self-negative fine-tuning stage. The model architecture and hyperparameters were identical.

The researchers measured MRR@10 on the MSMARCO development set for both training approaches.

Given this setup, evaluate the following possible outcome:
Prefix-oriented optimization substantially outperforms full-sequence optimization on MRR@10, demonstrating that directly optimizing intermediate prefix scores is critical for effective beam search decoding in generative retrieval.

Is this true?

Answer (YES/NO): YES